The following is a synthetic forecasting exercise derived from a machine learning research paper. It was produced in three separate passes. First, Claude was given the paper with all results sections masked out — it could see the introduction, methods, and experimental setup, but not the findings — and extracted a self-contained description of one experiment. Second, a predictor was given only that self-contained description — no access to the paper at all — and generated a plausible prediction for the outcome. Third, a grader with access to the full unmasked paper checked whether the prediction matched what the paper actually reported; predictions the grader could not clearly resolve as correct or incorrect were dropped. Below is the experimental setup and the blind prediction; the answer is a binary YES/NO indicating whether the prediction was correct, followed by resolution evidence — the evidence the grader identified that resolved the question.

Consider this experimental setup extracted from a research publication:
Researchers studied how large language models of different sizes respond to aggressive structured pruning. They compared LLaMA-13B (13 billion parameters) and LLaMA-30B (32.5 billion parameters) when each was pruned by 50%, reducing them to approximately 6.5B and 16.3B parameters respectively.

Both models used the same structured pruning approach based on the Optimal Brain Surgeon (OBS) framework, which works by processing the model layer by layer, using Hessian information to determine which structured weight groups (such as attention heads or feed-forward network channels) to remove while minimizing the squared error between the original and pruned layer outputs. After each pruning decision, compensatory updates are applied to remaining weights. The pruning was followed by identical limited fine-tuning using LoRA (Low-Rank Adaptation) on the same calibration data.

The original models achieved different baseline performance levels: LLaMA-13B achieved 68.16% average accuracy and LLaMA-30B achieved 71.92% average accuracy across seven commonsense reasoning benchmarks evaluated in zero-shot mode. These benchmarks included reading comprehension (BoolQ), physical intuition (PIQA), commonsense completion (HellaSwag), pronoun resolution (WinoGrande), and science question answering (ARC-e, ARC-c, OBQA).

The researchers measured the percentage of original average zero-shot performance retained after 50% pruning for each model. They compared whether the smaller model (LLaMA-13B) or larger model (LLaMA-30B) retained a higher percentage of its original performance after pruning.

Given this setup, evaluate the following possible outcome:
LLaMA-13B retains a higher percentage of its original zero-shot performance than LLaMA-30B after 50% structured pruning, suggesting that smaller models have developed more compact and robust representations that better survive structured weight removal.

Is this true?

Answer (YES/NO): NO